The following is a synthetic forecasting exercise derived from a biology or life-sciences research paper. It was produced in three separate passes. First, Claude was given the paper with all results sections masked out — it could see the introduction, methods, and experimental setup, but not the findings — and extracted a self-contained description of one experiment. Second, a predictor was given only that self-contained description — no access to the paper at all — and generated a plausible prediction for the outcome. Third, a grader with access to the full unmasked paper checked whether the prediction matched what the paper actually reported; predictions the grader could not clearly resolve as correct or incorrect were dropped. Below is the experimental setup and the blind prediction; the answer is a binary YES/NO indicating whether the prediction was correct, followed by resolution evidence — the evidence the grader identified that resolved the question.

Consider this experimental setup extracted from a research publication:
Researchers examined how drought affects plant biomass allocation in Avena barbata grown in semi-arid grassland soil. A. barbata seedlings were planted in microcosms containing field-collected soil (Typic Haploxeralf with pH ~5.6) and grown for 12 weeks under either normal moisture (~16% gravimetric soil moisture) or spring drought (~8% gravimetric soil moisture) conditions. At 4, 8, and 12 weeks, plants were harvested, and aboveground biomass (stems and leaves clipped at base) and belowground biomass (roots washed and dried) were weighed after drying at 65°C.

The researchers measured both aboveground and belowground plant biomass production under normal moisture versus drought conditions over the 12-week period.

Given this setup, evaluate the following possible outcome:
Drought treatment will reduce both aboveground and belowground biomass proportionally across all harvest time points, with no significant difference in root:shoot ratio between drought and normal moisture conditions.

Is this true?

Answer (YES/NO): NO